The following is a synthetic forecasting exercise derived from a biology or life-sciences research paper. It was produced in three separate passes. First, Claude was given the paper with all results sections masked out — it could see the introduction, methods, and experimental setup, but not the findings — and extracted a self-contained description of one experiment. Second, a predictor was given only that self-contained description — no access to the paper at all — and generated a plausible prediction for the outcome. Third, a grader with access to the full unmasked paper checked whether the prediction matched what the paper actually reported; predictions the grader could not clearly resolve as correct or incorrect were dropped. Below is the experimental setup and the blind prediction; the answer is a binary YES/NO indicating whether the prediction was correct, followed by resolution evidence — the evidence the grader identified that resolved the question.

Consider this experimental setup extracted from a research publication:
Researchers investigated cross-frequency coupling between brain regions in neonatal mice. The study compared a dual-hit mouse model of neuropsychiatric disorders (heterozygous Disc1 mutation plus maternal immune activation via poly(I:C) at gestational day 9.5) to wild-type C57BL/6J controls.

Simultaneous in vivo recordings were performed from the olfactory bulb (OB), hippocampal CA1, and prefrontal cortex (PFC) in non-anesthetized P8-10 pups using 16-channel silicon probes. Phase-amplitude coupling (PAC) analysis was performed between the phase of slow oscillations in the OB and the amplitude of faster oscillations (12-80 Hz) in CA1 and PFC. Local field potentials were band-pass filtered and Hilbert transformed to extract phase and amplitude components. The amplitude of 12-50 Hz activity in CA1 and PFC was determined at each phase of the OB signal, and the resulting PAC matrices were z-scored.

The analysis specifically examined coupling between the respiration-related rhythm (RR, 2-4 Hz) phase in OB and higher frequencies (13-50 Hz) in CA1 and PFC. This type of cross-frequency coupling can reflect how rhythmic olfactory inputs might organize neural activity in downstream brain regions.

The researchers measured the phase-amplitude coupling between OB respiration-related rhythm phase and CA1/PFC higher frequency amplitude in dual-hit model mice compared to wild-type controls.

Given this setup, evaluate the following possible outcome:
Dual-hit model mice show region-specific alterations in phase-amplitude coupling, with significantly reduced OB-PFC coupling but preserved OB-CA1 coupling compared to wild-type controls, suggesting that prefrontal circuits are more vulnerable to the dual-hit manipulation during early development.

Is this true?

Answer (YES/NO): NO